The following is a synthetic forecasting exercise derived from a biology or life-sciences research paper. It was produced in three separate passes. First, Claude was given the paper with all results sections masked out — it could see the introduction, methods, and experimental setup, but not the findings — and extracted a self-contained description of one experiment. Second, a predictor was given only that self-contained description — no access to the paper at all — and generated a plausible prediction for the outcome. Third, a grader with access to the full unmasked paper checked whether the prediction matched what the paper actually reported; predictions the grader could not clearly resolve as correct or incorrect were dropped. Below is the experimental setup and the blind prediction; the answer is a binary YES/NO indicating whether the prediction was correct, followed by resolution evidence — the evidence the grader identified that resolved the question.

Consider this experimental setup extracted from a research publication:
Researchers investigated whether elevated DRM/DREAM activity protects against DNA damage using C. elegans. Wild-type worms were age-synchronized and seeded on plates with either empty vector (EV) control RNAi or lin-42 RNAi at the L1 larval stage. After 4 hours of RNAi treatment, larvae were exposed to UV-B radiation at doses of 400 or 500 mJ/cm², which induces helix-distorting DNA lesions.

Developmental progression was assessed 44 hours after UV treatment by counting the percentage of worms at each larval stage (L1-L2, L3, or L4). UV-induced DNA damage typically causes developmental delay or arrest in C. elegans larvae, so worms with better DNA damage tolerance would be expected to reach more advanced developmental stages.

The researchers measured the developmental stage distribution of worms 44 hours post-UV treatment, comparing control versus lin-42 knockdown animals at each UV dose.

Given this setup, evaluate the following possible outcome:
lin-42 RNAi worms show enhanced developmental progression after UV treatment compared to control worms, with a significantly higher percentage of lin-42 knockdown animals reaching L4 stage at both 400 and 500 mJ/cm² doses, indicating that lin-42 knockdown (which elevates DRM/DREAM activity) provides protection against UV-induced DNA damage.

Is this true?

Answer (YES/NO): YES